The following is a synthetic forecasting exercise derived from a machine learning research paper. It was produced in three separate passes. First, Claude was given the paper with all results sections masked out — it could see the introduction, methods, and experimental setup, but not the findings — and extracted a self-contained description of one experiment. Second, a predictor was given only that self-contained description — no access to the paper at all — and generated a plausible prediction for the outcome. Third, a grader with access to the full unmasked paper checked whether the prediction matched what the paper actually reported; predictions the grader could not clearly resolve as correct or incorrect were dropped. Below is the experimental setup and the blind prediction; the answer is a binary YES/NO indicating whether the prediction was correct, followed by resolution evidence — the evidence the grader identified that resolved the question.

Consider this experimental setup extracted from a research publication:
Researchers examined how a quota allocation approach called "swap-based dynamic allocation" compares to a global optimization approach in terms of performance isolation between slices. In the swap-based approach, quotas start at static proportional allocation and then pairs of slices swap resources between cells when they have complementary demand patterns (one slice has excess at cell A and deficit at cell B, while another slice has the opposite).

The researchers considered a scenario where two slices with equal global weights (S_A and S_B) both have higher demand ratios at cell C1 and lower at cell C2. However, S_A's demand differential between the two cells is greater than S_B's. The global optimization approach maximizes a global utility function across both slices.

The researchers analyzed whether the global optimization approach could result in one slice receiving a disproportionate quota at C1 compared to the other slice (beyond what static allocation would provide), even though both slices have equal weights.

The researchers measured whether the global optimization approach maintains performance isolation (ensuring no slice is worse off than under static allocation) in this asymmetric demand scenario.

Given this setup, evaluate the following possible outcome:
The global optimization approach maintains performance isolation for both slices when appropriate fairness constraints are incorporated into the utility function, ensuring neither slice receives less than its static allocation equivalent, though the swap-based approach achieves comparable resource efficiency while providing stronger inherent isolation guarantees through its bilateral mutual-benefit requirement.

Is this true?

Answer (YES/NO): NO